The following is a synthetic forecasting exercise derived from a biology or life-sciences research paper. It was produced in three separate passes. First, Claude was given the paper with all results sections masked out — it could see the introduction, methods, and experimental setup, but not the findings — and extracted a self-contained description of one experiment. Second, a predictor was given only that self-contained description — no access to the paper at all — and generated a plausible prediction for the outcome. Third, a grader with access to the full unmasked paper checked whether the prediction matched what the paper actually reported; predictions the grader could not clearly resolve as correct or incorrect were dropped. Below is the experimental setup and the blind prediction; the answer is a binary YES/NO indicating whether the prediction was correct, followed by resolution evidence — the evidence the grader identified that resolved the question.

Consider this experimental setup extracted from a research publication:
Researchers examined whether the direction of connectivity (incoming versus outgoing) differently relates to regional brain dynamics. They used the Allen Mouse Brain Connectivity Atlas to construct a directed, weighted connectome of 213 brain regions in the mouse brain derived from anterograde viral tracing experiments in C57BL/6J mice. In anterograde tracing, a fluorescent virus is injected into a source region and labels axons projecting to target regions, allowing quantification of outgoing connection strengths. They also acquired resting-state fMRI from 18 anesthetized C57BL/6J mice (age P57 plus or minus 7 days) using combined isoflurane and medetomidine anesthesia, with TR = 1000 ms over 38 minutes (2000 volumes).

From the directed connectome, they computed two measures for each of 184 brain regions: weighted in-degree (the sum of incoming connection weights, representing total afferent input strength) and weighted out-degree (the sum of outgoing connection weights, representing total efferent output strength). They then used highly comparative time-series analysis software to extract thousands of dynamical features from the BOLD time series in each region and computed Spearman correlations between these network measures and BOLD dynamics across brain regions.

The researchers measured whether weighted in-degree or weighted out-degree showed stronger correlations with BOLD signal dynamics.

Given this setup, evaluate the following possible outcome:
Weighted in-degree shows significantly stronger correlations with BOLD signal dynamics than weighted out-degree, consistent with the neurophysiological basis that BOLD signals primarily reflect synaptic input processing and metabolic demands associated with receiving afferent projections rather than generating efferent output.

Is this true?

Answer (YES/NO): YES